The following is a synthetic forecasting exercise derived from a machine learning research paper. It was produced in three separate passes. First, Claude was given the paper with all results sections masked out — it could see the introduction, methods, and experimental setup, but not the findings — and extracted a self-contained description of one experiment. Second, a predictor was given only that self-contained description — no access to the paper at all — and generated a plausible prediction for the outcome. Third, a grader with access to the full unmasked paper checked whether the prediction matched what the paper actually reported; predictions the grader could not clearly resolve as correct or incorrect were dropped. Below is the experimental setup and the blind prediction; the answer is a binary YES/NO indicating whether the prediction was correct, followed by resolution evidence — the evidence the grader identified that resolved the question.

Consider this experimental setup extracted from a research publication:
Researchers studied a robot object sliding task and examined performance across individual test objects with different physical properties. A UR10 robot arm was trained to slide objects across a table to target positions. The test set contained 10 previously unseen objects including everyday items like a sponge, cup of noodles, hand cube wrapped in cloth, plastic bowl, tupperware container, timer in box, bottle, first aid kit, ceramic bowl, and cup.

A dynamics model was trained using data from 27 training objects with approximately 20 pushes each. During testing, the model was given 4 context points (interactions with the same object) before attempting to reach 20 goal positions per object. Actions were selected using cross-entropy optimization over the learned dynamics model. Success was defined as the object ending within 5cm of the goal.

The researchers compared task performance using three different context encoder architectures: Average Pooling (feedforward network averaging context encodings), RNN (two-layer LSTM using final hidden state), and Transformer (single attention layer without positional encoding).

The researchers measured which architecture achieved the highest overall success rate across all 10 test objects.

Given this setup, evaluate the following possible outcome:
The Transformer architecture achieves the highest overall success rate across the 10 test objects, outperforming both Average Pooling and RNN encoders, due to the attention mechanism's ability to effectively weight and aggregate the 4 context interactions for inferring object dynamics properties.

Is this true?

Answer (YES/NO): YES